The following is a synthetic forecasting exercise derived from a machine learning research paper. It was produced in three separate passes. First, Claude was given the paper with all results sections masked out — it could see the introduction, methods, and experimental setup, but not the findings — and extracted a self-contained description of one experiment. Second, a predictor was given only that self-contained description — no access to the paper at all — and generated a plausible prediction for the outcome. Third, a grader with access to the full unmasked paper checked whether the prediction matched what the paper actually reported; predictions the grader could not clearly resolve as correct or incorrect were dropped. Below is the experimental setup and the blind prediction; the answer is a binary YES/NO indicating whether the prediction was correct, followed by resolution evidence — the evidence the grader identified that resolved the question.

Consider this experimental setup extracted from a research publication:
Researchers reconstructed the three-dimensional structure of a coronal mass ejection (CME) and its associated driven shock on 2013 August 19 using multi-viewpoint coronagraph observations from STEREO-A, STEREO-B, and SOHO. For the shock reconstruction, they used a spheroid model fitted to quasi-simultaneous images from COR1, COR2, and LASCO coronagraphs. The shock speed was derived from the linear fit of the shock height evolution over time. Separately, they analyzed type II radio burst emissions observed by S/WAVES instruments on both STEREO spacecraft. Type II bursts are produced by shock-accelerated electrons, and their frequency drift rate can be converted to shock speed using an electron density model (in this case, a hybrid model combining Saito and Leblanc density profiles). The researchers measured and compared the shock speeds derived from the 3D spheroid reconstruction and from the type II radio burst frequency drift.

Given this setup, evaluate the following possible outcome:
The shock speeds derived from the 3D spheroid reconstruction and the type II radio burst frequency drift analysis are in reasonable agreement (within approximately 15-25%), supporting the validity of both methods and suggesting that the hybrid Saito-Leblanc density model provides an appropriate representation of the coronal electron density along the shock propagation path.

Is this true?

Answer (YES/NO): YES